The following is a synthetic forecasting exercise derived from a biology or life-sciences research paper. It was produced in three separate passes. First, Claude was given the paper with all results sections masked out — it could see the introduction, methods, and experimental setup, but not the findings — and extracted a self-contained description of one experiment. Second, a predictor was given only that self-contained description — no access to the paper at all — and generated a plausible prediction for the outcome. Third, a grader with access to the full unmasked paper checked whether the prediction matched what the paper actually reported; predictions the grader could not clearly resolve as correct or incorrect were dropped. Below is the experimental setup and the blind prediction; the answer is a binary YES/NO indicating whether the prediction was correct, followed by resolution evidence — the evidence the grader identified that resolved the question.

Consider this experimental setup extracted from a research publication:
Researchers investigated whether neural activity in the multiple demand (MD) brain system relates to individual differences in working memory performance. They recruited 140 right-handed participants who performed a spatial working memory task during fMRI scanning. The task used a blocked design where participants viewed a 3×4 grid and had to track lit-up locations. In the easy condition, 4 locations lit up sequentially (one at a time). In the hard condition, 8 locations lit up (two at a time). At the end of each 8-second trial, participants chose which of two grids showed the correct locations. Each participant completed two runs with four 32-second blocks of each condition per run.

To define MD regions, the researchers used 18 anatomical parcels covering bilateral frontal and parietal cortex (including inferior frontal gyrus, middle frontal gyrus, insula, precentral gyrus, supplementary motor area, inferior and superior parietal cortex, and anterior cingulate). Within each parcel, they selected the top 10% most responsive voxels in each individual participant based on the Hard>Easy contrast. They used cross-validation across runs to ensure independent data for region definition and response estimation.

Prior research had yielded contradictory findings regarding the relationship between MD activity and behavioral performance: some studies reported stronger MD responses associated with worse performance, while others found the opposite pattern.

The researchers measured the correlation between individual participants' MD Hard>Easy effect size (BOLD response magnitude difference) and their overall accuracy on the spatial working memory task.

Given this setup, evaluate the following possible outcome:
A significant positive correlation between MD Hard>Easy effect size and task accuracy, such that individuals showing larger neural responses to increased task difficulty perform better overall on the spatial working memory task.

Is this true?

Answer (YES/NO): YES